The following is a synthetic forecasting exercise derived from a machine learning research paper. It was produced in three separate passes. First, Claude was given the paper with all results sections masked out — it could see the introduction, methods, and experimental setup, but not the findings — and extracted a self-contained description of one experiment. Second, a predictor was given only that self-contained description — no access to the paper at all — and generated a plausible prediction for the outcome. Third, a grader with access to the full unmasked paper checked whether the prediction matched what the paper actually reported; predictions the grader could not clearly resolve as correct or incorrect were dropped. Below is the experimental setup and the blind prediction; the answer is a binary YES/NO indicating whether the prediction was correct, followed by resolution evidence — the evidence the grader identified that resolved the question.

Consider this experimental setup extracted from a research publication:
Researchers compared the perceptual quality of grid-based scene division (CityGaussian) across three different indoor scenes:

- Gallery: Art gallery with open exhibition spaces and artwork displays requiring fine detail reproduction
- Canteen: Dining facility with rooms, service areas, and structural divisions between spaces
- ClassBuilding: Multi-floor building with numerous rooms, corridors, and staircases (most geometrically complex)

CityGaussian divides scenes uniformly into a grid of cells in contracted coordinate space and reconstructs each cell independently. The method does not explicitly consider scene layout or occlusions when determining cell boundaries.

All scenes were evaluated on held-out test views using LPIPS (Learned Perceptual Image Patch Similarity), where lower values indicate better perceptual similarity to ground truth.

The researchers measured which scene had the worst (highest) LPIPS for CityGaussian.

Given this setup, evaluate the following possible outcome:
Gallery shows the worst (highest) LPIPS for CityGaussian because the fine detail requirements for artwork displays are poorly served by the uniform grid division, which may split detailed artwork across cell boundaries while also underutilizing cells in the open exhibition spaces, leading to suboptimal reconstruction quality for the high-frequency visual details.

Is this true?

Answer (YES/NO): YES